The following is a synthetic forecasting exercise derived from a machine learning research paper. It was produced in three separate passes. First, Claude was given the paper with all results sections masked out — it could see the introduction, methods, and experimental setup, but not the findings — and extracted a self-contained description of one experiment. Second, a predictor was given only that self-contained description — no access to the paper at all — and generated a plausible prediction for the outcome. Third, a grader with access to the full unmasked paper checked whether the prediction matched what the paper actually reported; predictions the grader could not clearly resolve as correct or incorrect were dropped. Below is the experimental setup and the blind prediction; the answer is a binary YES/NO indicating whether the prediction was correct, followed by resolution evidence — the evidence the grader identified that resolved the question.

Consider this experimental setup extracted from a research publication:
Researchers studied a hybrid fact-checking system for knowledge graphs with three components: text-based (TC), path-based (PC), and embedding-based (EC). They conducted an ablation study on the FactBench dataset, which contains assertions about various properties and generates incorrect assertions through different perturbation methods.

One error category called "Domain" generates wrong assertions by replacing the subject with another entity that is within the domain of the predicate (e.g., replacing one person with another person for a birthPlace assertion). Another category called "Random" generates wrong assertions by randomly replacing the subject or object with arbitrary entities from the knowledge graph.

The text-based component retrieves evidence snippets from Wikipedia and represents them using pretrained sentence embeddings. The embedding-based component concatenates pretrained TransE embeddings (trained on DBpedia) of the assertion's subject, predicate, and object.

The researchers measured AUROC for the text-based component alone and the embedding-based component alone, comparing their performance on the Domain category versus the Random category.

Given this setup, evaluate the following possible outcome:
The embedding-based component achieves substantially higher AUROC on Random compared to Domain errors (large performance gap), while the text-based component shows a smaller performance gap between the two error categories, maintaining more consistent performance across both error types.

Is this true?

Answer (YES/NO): YES